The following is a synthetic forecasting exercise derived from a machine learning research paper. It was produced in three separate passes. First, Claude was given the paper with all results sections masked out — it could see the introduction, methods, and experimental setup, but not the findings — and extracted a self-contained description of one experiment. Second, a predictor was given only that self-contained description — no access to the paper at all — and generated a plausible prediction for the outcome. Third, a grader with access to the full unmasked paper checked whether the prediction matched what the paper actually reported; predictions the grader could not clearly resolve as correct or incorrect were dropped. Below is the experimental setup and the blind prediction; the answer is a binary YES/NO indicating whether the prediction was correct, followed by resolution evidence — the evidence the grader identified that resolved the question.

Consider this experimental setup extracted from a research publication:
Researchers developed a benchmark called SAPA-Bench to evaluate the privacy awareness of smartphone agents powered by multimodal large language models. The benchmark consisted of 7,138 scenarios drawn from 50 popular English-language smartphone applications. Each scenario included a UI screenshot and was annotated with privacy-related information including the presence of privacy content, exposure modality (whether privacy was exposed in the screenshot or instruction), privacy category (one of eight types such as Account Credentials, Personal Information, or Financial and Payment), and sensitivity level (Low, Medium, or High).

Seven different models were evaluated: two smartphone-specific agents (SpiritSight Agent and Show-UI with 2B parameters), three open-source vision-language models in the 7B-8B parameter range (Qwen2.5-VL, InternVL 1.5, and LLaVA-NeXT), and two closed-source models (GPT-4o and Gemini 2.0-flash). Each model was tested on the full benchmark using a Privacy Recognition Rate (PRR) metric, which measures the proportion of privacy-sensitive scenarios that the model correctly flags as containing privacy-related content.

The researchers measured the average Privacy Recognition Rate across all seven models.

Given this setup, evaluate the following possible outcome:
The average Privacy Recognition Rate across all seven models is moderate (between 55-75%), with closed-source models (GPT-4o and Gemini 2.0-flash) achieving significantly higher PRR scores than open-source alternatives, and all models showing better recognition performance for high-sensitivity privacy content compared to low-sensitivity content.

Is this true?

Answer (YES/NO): NO